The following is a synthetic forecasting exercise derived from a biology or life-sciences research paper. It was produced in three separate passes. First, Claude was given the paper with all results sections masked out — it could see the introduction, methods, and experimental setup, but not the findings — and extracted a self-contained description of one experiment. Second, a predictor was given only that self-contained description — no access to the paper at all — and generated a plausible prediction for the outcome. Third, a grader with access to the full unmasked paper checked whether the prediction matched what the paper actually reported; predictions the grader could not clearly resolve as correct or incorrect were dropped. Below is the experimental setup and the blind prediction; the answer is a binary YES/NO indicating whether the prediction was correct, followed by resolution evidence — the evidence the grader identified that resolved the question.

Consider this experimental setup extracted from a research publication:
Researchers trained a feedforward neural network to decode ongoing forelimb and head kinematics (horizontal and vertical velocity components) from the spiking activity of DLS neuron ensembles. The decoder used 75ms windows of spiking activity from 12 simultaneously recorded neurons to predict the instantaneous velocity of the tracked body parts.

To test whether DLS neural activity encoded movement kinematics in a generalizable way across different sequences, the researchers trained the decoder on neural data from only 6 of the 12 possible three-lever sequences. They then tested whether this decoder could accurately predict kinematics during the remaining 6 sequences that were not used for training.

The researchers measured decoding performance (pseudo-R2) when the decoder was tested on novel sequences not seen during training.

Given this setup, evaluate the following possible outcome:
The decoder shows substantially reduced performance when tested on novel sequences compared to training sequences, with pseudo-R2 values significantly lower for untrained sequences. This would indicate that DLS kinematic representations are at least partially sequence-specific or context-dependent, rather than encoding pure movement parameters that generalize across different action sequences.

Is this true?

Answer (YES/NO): NO